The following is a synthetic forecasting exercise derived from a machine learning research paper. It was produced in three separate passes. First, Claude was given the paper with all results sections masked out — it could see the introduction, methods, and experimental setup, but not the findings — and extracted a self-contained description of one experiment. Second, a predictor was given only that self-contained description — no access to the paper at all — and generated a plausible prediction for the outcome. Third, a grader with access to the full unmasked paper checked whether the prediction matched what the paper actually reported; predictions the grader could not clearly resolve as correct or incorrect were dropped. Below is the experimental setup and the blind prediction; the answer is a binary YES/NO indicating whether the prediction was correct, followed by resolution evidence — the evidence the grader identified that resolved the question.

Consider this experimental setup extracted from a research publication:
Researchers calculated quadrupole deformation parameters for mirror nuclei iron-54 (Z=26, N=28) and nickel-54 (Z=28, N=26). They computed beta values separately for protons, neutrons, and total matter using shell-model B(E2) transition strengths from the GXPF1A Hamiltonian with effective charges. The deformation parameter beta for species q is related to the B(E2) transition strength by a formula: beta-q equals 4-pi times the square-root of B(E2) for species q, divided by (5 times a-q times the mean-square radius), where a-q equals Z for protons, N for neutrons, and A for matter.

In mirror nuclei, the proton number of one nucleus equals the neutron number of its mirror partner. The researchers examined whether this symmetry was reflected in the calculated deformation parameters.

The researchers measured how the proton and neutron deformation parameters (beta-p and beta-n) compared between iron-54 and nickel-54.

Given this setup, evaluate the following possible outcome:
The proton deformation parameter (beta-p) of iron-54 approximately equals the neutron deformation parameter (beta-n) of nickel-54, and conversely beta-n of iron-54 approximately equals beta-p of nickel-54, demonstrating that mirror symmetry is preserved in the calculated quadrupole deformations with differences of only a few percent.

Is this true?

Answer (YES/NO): YES